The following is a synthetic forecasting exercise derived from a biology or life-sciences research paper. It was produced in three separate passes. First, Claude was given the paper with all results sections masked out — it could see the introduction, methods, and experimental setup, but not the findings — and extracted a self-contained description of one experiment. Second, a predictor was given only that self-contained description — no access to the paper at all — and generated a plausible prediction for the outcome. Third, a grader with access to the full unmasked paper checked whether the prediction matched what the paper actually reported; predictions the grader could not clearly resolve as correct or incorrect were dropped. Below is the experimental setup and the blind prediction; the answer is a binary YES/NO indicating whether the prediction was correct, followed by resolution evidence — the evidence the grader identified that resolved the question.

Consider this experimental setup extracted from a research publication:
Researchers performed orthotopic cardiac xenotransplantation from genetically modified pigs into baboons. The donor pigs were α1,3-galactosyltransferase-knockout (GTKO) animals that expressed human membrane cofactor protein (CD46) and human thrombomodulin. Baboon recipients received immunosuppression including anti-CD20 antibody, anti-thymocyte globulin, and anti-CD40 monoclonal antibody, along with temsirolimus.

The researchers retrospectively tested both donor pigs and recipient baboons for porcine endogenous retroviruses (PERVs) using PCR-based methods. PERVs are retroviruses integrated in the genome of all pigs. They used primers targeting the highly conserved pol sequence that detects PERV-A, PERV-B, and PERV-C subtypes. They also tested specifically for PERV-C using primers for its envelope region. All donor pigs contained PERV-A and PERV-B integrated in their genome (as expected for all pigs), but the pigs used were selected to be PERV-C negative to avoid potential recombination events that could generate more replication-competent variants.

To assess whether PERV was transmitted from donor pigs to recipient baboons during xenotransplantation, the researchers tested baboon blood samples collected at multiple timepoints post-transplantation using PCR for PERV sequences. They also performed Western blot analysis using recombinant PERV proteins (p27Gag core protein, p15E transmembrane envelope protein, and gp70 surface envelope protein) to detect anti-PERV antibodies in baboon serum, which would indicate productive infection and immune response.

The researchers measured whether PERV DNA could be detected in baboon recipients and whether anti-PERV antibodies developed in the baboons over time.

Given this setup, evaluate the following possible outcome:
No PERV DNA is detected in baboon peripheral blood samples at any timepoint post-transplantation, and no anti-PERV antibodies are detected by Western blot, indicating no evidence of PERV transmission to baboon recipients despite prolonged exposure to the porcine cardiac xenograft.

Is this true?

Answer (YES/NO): NO